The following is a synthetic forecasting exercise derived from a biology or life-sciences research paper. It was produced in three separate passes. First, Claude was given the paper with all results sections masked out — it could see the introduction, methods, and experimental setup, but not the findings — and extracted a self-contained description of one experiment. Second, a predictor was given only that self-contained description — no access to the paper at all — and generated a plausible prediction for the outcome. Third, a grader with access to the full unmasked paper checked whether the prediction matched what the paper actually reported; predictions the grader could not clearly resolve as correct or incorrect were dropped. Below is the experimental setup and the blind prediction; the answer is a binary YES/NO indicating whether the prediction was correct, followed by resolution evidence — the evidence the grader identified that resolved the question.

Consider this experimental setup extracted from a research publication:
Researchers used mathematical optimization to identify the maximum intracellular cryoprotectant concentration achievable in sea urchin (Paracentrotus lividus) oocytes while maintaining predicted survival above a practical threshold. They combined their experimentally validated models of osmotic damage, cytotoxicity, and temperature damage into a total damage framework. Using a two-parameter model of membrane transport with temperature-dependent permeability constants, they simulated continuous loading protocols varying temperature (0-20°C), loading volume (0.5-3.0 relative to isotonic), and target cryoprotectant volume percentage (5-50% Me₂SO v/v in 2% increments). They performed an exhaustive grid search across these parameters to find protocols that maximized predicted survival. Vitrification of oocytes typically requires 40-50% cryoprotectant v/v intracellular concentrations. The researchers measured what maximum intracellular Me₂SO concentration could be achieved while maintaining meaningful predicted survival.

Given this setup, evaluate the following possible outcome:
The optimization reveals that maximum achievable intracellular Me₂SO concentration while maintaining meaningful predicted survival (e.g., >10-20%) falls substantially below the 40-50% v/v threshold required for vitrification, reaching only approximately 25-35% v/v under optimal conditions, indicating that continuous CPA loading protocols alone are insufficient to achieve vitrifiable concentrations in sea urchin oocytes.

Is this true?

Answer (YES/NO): NO